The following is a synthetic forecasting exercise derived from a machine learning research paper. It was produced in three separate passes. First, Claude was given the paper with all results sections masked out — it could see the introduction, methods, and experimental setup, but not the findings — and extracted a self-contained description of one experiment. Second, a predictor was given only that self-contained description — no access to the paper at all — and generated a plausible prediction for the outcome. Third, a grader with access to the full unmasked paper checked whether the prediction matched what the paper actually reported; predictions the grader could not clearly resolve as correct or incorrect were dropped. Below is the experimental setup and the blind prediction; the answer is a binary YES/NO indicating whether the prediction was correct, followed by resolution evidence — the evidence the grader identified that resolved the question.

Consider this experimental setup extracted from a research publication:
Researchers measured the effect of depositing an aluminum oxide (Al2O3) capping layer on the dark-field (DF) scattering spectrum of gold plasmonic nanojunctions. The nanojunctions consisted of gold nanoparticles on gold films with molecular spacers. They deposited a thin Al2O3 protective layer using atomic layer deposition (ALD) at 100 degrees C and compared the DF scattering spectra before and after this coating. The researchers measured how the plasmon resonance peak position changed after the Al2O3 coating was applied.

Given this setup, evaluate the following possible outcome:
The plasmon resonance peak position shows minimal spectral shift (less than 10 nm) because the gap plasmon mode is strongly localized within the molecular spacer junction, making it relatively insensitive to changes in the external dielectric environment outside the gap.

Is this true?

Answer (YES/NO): NO